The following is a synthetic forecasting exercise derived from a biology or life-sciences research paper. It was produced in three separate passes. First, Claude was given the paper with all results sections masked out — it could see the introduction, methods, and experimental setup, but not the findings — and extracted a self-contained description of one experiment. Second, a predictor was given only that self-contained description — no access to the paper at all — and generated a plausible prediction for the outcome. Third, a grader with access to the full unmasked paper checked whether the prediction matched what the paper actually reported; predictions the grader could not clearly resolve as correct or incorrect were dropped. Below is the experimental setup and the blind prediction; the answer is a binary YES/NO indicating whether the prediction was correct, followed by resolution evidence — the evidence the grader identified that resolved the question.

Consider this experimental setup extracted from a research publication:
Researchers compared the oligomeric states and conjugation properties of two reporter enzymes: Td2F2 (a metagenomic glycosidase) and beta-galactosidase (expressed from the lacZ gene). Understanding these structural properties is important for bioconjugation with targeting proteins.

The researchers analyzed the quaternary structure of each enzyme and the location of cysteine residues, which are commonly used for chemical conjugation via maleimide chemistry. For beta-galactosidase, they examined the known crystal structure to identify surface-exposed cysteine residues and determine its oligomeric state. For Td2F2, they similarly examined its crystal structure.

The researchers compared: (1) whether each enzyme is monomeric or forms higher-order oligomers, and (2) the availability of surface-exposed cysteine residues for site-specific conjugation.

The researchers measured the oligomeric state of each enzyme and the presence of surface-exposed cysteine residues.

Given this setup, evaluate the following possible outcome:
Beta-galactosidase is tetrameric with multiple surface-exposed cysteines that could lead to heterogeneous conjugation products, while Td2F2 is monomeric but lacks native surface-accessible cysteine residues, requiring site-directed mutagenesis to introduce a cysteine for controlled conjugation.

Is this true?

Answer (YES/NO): YES